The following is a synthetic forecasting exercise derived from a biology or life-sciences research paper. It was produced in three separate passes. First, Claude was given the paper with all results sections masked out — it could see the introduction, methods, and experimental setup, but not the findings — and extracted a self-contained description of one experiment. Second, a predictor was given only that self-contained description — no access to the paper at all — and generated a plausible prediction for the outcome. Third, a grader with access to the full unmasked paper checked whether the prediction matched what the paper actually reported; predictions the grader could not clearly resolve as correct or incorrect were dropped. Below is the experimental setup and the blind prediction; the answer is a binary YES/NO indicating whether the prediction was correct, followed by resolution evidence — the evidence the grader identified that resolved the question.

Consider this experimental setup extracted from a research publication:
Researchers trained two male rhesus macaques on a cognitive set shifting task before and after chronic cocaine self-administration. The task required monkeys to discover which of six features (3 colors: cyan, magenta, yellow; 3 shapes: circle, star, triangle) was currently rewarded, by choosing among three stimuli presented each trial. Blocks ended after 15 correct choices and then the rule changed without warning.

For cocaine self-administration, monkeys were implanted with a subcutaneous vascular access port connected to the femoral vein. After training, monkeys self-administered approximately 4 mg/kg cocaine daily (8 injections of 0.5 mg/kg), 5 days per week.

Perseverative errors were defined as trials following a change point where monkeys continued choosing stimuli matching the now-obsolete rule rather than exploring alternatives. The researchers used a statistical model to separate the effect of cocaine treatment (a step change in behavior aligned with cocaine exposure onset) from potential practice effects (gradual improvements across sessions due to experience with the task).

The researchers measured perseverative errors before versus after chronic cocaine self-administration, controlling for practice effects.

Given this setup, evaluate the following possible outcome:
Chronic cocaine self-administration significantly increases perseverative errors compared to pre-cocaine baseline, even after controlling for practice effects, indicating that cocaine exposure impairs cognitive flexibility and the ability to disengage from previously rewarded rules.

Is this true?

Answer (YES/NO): YES